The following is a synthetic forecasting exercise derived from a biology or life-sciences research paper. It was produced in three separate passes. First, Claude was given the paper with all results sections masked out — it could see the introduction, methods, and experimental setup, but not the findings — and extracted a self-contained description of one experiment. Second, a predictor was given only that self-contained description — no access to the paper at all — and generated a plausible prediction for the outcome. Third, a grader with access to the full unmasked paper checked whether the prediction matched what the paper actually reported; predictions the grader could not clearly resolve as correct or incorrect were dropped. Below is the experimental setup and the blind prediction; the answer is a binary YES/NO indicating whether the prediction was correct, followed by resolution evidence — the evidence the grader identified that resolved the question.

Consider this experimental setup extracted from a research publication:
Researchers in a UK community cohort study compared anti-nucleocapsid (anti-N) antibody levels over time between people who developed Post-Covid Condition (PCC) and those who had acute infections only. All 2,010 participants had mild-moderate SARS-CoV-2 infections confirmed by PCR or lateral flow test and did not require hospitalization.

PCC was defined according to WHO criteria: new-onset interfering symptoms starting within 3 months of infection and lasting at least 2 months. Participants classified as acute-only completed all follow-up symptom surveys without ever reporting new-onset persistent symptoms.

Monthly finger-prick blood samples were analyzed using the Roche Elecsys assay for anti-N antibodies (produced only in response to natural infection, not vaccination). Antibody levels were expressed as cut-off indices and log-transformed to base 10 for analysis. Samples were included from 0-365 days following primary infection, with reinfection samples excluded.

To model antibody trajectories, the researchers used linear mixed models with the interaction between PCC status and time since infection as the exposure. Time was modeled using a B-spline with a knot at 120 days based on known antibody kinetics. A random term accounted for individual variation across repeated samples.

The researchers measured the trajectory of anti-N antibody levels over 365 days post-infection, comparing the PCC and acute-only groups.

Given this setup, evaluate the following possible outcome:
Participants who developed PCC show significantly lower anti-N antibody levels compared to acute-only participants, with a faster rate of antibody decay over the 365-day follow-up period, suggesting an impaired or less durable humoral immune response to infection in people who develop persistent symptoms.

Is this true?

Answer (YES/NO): NO